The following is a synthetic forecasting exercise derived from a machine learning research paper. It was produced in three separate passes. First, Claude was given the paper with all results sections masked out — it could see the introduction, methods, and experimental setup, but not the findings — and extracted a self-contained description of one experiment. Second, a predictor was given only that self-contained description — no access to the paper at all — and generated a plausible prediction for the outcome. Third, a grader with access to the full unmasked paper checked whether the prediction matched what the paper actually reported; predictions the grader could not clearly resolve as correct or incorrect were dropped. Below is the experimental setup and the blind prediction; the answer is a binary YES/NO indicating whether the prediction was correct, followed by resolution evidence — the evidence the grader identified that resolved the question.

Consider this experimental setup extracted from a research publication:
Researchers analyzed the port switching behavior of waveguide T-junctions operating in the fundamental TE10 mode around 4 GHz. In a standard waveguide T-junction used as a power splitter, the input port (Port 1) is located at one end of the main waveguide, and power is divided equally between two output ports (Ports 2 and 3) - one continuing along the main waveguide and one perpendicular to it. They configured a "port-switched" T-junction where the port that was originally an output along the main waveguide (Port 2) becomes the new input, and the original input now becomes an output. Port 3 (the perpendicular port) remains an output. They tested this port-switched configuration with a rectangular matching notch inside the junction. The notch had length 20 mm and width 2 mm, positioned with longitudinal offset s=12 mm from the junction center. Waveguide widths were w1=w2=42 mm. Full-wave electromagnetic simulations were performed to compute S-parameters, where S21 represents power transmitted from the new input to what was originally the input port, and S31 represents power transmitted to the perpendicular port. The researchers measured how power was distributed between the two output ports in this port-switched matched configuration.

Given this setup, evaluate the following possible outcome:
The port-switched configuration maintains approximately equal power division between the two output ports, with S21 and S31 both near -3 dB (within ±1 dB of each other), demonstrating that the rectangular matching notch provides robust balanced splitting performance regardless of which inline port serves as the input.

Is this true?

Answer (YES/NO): NO